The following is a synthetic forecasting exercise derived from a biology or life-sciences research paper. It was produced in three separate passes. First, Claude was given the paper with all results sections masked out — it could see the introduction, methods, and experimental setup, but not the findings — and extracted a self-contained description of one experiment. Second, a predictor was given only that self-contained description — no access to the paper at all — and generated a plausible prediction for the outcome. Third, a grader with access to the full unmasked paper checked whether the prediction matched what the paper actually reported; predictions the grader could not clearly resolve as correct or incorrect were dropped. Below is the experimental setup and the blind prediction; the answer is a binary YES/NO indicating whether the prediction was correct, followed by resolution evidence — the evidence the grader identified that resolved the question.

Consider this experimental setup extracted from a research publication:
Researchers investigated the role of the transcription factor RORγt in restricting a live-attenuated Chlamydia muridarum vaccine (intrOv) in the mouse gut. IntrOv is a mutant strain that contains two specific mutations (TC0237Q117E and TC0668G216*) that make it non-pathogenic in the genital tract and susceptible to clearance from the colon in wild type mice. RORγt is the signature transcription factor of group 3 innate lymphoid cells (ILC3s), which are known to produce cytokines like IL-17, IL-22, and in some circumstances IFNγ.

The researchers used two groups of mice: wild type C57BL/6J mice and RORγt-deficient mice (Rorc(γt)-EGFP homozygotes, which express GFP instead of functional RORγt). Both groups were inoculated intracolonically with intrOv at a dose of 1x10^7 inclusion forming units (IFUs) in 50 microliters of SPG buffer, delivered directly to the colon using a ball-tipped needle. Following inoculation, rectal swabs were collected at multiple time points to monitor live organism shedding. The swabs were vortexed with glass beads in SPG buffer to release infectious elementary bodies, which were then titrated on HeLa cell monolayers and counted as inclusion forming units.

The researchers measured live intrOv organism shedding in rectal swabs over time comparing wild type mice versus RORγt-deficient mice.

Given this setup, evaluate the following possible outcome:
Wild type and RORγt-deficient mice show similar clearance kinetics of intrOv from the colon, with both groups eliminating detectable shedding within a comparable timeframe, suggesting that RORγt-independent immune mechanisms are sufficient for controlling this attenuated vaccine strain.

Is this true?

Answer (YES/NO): NO